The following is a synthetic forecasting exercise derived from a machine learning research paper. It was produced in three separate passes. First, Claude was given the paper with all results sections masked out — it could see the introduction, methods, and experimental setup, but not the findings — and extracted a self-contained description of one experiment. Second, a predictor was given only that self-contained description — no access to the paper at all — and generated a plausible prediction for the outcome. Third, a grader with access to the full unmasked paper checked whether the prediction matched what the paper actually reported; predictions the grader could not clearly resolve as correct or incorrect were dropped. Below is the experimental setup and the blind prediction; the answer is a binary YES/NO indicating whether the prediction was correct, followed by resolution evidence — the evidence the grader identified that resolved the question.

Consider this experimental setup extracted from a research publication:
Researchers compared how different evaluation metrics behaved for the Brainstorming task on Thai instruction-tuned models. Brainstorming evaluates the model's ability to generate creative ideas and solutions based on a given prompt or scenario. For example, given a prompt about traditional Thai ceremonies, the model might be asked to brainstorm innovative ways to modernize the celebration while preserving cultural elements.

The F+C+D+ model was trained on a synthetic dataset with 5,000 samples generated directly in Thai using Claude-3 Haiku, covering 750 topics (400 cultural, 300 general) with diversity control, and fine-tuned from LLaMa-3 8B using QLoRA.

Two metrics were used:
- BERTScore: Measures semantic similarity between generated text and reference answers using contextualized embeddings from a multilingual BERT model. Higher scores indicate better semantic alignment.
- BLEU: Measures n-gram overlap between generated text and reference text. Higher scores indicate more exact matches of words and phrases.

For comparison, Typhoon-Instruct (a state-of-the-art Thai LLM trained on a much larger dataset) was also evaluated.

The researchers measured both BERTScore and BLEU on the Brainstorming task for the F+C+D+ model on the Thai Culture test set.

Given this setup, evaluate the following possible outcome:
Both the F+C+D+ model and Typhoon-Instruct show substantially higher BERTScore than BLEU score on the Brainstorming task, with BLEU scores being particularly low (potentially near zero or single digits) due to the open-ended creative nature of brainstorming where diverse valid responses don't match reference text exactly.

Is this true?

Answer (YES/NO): YES